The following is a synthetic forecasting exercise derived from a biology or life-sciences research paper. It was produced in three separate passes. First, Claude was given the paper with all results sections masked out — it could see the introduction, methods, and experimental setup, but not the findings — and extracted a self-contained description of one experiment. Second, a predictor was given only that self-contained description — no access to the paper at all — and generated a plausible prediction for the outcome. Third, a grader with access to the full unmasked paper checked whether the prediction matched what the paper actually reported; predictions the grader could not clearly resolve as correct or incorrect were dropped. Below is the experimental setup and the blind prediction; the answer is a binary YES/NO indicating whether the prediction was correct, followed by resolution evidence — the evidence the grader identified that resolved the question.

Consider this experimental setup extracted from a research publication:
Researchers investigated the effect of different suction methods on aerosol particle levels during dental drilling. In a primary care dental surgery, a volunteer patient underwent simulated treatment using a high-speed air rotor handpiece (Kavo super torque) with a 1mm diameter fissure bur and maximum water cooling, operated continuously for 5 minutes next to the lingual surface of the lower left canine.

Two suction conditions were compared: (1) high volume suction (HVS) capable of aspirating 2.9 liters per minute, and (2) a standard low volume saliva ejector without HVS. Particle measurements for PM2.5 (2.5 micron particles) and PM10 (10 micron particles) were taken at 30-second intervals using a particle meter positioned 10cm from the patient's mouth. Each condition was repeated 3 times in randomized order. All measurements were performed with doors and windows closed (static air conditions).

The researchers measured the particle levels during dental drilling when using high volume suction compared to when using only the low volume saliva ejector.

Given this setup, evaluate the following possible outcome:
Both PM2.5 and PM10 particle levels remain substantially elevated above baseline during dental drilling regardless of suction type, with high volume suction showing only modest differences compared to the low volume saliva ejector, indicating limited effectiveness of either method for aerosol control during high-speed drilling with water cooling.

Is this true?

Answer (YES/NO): NO